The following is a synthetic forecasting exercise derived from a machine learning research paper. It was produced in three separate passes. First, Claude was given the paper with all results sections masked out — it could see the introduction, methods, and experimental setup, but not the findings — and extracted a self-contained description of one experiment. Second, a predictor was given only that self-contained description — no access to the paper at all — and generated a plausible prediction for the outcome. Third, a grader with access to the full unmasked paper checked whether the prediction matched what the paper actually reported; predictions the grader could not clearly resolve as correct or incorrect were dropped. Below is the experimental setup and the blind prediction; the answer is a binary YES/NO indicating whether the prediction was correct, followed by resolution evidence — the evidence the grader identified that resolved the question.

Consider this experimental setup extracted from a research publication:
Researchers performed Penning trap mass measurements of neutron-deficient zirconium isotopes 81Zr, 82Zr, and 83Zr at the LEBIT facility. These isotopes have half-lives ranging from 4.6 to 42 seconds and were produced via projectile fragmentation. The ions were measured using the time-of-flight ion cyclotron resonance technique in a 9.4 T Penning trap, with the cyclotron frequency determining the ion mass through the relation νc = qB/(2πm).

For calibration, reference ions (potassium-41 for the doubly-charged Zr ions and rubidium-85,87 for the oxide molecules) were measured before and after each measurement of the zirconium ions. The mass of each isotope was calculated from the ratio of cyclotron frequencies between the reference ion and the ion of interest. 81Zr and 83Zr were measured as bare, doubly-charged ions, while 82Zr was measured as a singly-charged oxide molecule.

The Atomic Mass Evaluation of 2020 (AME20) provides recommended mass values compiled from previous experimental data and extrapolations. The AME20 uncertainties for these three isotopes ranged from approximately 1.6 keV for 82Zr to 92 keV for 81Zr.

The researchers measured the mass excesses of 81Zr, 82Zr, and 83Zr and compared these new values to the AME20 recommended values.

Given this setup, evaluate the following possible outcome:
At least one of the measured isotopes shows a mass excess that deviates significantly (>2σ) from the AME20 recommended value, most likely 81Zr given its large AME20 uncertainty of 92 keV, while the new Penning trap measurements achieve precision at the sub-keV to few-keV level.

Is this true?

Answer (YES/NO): NO